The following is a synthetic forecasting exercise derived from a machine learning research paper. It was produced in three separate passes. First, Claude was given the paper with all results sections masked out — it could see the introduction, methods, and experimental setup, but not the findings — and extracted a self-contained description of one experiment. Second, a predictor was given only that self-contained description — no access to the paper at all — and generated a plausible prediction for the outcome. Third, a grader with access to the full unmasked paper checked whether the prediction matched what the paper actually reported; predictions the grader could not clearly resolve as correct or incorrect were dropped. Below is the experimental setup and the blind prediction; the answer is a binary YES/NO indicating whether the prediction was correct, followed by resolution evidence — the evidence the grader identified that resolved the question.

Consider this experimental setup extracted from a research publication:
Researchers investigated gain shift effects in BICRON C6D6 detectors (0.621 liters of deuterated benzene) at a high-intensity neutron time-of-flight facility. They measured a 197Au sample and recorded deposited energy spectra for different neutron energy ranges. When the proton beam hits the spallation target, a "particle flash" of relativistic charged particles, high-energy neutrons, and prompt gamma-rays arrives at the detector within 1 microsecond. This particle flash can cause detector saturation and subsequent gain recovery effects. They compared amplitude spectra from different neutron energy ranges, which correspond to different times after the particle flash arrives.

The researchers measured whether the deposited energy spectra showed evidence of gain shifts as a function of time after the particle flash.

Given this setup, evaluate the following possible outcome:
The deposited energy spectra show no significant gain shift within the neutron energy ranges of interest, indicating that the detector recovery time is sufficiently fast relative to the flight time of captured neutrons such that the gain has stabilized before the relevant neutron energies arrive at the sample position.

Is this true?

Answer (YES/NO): NO